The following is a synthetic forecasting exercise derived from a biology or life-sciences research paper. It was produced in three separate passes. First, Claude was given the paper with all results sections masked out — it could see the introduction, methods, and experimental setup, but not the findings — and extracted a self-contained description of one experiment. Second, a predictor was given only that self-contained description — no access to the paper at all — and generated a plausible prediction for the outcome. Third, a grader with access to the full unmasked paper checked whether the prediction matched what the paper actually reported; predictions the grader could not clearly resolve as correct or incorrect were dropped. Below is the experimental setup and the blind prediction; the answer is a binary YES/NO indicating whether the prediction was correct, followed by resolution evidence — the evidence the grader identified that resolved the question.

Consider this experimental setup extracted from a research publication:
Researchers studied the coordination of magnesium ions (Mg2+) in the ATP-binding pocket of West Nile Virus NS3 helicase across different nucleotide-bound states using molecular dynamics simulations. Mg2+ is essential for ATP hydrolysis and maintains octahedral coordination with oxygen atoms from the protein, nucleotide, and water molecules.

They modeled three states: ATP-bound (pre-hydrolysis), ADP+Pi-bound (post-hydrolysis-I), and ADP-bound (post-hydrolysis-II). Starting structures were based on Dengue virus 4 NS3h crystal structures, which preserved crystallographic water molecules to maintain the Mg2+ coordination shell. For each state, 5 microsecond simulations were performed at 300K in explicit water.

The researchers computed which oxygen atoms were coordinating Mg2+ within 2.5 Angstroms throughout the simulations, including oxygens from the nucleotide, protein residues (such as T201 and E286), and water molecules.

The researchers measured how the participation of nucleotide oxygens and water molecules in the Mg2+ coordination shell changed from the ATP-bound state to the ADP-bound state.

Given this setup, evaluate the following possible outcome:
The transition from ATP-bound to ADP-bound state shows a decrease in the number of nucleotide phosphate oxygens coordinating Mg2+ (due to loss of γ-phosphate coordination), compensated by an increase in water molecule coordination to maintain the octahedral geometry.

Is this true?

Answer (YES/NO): YES